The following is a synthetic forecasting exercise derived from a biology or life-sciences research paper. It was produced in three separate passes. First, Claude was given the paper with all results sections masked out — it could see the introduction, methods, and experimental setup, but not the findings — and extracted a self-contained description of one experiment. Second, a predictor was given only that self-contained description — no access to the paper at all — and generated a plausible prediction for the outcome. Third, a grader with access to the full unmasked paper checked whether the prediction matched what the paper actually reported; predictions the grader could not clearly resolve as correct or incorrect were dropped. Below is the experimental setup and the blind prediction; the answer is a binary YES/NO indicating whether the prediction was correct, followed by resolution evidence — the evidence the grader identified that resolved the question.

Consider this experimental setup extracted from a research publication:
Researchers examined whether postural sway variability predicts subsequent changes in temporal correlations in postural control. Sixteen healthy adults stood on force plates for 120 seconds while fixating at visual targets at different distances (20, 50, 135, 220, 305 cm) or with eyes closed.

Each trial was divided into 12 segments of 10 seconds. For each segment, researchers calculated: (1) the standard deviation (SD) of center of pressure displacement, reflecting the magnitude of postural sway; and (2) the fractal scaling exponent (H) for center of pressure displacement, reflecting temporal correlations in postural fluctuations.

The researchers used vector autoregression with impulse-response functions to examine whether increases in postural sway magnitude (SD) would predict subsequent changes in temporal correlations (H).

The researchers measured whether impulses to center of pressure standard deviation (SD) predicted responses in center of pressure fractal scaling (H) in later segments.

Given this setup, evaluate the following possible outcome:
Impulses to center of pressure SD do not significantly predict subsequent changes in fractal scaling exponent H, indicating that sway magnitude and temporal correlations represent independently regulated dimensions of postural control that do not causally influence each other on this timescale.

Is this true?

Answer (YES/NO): NO